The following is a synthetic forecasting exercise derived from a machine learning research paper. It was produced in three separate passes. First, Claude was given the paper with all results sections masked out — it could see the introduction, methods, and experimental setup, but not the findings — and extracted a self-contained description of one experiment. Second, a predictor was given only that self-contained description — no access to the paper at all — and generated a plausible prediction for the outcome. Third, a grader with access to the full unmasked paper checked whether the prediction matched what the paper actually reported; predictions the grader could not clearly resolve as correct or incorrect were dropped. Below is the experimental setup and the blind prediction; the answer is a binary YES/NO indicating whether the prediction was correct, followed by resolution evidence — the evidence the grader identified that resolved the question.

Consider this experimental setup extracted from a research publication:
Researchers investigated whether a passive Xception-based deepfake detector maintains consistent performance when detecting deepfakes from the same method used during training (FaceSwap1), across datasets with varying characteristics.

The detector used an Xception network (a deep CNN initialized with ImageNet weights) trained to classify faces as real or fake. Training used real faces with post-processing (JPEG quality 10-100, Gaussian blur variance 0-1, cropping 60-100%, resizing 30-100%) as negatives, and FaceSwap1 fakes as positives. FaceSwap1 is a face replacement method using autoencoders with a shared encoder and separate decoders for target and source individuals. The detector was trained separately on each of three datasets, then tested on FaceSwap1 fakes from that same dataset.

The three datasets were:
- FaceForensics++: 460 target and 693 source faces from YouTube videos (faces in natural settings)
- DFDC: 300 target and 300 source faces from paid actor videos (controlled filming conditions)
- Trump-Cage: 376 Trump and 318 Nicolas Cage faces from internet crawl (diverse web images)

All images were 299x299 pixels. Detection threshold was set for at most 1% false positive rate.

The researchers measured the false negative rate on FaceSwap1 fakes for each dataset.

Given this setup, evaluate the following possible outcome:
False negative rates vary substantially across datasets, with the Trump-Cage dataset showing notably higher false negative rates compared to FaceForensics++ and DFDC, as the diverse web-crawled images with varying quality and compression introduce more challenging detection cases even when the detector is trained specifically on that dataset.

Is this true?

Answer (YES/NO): NO